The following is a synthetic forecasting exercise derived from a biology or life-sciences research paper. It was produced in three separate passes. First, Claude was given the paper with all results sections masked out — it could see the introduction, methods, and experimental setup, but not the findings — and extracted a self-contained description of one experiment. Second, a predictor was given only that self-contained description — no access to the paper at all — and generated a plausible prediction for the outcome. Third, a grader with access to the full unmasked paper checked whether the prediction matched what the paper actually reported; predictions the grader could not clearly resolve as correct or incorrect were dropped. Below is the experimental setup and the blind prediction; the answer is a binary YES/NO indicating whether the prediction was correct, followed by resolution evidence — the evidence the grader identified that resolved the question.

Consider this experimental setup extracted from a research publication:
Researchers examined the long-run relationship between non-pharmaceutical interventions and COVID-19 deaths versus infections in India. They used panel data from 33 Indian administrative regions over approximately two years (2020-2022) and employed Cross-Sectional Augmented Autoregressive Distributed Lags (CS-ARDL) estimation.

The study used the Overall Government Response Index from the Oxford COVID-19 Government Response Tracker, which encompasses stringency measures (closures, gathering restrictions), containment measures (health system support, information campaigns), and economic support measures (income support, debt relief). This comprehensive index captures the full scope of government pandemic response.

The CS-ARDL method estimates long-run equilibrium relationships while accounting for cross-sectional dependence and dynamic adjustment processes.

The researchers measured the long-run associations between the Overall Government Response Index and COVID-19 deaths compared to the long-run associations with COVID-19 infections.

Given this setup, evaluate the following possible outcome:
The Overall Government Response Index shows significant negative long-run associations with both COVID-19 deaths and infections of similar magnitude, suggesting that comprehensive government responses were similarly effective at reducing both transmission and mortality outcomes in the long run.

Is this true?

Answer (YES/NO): NO